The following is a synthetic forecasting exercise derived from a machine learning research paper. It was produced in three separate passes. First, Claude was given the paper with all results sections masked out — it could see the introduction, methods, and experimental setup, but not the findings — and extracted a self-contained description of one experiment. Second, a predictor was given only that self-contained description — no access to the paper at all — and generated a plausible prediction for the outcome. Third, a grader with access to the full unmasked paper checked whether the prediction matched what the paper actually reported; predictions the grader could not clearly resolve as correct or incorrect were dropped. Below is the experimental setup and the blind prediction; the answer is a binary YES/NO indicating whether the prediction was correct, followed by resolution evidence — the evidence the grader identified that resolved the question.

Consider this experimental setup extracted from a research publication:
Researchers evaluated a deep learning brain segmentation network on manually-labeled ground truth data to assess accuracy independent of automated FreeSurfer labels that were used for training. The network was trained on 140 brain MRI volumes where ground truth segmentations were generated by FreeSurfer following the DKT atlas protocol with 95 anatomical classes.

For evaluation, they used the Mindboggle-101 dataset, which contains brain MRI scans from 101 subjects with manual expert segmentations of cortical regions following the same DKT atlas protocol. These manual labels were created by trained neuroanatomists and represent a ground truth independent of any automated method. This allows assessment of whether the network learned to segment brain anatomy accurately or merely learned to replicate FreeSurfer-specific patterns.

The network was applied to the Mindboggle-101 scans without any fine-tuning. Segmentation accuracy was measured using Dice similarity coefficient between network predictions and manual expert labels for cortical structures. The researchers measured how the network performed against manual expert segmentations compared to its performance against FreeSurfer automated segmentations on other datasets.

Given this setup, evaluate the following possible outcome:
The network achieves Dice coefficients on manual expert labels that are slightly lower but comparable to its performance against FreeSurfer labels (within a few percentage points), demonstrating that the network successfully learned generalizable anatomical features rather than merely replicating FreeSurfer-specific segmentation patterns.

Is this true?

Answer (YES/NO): NO